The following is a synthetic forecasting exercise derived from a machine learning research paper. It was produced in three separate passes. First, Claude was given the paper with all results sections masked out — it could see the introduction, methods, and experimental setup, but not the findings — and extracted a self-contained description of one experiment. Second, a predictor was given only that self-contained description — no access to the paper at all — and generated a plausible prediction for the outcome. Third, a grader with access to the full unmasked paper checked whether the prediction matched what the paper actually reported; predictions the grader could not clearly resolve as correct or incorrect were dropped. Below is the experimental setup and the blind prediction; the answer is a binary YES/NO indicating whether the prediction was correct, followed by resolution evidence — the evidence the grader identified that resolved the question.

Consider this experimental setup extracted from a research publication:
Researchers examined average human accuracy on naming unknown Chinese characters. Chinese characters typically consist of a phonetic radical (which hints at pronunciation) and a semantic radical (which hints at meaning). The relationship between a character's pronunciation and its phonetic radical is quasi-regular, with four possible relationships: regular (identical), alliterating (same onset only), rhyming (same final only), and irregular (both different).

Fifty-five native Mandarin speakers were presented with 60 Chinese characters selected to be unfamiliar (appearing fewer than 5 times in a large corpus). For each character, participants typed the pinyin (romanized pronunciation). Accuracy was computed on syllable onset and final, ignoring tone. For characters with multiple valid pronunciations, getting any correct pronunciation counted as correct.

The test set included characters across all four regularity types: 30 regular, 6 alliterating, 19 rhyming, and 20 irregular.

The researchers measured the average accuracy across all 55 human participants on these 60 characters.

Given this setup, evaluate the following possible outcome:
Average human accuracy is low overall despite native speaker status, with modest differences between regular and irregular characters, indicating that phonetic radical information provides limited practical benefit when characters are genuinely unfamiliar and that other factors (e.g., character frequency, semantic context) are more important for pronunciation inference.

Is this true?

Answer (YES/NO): NO